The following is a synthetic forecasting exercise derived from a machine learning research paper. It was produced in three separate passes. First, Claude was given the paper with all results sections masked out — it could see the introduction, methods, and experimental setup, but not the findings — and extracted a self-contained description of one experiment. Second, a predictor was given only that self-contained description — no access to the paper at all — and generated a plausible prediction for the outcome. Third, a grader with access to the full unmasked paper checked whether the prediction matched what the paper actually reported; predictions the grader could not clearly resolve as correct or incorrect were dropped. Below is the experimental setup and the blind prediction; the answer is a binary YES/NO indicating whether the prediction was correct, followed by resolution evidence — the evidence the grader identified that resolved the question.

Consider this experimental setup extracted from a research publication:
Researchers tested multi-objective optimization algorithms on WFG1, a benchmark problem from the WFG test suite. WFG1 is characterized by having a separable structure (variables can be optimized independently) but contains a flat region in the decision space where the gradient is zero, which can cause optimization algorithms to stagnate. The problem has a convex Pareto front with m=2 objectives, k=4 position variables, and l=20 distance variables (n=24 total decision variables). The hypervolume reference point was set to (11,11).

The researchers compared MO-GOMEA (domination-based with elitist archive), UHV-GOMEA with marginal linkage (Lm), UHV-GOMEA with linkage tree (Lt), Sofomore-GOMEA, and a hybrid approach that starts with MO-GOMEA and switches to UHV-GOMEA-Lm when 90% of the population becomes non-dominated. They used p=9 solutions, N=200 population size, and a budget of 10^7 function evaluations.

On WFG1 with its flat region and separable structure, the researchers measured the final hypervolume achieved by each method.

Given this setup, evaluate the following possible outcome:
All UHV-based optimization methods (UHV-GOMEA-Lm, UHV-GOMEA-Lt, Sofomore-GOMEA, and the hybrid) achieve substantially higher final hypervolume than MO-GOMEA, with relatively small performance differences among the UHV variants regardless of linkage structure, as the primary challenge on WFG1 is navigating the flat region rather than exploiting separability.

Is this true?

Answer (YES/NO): NO